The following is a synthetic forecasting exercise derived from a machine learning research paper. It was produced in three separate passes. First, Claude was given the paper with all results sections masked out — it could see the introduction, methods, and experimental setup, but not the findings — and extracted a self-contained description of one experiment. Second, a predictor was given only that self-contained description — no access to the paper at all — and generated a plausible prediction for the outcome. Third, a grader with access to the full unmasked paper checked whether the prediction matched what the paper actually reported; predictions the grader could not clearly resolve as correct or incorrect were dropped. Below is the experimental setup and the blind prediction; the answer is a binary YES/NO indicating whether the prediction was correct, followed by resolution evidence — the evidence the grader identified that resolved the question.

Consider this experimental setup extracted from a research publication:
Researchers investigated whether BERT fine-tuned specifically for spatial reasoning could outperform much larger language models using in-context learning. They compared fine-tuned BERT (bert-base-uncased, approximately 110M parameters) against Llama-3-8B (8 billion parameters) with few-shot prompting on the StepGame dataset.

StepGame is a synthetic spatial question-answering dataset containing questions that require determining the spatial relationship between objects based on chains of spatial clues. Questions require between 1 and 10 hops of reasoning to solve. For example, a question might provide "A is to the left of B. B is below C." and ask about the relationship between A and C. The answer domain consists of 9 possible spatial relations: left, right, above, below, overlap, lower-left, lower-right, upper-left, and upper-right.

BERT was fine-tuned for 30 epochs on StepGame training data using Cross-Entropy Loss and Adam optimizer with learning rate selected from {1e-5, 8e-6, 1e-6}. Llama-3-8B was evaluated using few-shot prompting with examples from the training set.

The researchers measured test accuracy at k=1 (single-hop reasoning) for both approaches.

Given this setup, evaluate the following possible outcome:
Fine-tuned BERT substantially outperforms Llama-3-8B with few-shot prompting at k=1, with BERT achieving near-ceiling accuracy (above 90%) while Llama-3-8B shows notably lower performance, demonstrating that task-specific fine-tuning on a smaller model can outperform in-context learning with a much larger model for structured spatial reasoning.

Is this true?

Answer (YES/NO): YES